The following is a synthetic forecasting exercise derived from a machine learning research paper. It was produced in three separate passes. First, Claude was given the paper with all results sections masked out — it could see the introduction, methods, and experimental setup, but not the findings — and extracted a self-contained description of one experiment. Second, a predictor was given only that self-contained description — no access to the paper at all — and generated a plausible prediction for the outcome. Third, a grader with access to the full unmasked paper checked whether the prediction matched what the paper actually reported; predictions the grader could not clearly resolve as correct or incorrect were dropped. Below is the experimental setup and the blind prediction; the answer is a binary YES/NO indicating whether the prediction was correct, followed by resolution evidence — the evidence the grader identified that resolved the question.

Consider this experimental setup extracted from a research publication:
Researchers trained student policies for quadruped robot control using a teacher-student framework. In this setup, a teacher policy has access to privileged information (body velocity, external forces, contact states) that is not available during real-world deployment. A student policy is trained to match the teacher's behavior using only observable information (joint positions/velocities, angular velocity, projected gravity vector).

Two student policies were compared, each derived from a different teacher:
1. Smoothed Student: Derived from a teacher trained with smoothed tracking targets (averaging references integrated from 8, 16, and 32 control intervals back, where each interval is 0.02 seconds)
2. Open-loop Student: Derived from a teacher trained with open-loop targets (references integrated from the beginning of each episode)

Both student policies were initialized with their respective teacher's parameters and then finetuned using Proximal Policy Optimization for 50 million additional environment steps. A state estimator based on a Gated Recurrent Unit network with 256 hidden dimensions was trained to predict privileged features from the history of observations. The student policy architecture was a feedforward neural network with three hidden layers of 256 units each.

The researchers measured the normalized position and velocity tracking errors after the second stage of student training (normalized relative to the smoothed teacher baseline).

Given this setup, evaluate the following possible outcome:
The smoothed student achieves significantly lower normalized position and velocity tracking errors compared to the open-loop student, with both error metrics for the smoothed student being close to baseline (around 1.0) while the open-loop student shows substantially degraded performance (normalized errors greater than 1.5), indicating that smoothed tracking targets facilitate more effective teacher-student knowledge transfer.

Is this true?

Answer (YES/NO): NO